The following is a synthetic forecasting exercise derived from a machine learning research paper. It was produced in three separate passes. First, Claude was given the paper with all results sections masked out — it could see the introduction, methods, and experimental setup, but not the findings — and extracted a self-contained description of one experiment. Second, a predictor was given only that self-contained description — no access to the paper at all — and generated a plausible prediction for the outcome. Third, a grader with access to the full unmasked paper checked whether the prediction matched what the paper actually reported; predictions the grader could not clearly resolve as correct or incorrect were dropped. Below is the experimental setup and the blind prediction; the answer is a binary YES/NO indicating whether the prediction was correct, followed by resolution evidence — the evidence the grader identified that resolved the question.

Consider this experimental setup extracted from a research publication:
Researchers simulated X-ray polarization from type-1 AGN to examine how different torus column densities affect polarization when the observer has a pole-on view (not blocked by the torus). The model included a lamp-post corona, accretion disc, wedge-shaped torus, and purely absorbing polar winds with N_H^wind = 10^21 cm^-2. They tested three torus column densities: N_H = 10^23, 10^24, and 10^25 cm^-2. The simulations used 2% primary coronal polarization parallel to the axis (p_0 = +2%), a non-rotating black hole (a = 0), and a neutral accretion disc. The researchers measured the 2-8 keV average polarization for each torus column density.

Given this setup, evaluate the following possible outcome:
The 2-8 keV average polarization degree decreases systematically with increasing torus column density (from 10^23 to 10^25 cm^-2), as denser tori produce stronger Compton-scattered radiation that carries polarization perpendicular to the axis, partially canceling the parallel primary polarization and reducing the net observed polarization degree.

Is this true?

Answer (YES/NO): NO